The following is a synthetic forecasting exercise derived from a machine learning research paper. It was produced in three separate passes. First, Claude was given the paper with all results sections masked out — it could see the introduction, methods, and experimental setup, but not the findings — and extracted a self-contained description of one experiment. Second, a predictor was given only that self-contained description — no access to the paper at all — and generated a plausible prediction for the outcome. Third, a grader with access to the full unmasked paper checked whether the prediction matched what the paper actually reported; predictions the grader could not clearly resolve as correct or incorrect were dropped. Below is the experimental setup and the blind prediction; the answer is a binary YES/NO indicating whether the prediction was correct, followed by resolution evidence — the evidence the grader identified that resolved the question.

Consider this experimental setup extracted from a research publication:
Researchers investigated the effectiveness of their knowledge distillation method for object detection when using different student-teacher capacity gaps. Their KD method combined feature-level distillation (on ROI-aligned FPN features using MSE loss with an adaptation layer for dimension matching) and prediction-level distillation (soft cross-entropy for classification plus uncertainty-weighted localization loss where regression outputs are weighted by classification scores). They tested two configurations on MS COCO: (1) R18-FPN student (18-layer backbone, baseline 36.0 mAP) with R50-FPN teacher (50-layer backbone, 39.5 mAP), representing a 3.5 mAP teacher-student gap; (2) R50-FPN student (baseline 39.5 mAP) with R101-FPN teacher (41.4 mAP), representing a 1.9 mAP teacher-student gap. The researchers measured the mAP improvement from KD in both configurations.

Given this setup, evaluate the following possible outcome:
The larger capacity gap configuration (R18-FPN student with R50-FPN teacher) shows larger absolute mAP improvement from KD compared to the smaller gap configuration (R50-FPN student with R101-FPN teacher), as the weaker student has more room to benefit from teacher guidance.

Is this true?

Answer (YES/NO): NO